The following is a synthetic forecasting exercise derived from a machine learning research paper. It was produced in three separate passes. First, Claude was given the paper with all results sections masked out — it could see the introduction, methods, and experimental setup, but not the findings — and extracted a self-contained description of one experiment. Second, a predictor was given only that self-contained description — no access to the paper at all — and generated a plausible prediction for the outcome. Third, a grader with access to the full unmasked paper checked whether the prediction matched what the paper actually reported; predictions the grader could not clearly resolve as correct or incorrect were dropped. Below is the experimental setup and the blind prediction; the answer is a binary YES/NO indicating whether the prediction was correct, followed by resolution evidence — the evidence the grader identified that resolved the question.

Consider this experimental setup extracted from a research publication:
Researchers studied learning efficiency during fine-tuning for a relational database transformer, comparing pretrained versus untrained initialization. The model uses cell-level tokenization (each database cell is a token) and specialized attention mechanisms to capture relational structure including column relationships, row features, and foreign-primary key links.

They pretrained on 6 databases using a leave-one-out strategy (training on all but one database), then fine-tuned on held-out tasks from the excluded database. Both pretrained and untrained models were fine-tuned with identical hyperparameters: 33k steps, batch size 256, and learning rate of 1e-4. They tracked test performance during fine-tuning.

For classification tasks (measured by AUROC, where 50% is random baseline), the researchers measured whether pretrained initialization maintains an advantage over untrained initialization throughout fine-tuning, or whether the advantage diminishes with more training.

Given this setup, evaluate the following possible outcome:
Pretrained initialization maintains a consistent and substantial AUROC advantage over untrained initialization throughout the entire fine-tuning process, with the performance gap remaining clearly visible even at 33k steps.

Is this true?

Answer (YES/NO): NO